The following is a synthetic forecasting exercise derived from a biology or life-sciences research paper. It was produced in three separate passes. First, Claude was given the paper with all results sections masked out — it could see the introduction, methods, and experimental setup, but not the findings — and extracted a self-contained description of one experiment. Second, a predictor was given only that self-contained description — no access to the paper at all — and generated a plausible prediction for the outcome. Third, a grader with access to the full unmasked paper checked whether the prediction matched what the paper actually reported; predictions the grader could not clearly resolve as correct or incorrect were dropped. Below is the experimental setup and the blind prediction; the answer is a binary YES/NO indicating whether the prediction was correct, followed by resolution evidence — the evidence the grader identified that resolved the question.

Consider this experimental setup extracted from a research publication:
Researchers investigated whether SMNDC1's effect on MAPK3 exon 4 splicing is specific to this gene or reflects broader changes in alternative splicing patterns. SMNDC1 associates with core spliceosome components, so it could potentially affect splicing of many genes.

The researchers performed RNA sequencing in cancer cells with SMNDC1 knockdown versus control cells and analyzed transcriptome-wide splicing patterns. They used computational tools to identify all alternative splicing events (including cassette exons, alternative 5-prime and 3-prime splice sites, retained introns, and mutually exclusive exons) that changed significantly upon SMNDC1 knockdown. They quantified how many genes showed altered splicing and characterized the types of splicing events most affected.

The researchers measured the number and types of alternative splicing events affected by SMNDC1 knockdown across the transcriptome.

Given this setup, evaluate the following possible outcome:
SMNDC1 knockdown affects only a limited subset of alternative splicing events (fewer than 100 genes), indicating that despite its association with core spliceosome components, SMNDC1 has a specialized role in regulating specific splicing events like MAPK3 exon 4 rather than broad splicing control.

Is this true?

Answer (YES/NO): NO